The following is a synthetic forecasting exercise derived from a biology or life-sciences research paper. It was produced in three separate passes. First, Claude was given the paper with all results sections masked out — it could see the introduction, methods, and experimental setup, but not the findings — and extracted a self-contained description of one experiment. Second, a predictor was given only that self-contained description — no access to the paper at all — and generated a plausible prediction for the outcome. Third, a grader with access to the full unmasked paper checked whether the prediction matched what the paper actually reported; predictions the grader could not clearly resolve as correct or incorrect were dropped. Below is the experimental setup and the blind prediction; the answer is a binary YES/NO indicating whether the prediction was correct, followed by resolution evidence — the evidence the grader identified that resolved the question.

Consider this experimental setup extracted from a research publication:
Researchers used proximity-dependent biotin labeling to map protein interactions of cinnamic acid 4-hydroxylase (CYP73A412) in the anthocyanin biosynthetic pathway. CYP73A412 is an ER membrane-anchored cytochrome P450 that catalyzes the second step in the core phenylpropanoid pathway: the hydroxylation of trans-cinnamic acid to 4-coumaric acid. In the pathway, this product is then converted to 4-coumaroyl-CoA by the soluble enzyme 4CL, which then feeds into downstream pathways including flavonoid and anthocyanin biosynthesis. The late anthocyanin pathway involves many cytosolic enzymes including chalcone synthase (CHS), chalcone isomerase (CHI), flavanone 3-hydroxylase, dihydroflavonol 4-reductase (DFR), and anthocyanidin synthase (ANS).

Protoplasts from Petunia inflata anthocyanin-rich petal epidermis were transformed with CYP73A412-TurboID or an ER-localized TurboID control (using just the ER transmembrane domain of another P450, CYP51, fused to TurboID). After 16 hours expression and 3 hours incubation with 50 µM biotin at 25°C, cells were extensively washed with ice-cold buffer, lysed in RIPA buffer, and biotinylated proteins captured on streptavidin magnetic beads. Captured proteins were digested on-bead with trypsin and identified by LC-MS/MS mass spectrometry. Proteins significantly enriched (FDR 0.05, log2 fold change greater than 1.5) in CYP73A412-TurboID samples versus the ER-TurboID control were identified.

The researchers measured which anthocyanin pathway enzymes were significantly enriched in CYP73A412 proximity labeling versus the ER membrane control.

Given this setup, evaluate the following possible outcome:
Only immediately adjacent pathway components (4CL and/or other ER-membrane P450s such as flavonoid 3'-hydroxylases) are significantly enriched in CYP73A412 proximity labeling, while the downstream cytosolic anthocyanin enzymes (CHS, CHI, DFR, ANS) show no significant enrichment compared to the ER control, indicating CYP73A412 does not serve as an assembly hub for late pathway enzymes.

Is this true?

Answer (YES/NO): NO